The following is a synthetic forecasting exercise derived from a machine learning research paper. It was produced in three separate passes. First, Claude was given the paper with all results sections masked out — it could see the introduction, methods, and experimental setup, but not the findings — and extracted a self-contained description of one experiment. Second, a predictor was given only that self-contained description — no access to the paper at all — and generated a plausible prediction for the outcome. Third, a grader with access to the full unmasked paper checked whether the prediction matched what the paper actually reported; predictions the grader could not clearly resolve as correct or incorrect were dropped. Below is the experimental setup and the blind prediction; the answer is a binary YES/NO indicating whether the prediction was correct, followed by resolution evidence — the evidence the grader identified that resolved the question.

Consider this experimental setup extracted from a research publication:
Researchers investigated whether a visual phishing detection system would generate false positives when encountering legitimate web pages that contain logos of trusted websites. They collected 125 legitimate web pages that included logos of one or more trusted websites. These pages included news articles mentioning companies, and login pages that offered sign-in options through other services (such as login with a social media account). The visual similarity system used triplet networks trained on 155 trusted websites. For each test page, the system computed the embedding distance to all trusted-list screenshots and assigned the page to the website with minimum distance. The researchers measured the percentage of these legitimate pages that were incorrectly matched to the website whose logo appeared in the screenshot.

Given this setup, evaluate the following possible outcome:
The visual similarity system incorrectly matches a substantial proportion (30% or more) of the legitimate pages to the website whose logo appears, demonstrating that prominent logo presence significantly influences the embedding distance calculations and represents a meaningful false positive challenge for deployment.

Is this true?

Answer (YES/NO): NO